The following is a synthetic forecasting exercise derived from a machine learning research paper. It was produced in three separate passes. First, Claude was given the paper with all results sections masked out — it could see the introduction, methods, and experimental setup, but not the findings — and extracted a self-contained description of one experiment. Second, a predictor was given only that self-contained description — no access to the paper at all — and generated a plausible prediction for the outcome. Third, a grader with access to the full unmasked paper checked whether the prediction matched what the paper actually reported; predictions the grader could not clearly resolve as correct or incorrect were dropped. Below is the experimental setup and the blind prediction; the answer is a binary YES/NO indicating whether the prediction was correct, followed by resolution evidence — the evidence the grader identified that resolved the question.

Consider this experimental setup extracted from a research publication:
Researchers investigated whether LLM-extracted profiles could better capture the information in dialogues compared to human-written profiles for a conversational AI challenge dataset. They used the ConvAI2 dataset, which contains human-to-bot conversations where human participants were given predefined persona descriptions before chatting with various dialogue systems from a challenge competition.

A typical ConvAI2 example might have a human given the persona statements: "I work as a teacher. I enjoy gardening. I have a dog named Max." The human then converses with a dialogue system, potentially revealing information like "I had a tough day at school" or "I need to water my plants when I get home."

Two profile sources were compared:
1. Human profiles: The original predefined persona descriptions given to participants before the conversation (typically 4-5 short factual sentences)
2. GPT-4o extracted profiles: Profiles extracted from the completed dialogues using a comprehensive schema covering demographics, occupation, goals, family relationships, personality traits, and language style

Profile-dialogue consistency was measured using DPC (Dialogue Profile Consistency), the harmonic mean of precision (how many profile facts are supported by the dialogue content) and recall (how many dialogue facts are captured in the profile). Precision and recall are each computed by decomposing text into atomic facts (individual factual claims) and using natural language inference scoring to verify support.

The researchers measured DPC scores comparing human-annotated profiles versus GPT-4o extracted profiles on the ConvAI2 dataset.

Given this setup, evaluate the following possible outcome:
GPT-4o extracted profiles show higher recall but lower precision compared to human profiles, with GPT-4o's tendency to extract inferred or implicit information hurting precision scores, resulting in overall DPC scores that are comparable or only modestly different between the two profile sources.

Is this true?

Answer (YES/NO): NO